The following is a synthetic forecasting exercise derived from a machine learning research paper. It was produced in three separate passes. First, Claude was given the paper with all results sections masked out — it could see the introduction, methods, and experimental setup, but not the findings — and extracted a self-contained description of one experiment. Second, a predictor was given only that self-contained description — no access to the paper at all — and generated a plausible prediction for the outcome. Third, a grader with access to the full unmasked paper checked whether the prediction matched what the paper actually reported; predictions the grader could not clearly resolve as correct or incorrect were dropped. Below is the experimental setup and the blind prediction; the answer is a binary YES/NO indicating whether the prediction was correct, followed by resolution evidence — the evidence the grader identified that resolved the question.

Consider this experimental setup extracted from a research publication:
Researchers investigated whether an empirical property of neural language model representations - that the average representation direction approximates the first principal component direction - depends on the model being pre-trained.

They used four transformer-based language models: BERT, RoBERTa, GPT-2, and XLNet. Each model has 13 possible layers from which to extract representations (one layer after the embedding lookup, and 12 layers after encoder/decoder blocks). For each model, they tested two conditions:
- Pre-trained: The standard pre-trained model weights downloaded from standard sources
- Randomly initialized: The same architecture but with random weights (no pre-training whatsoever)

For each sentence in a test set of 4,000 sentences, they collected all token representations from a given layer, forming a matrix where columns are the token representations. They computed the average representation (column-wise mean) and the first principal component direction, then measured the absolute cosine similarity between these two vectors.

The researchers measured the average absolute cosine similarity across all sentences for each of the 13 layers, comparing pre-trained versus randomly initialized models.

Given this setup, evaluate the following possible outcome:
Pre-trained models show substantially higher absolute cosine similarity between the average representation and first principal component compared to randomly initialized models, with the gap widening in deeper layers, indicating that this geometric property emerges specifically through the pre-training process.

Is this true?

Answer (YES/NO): NO